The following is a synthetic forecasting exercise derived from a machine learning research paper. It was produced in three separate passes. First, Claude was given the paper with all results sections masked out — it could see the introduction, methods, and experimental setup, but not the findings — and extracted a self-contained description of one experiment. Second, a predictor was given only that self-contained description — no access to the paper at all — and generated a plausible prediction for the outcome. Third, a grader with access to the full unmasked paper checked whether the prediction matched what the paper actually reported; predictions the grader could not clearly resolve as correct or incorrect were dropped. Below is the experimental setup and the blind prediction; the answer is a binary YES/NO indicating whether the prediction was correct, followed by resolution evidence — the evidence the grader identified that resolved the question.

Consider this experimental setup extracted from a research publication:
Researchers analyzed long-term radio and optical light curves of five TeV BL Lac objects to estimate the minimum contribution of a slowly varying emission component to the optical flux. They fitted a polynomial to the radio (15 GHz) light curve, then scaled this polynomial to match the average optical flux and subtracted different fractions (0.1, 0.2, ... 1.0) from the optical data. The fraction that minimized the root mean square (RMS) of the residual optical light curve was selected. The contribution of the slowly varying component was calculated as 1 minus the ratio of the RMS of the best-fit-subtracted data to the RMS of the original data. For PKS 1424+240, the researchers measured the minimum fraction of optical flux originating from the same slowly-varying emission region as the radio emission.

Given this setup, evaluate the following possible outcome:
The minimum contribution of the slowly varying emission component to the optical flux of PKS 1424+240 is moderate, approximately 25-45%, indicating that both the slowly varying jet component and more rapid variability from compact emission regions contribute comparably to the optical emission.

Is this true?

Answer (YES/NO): NO